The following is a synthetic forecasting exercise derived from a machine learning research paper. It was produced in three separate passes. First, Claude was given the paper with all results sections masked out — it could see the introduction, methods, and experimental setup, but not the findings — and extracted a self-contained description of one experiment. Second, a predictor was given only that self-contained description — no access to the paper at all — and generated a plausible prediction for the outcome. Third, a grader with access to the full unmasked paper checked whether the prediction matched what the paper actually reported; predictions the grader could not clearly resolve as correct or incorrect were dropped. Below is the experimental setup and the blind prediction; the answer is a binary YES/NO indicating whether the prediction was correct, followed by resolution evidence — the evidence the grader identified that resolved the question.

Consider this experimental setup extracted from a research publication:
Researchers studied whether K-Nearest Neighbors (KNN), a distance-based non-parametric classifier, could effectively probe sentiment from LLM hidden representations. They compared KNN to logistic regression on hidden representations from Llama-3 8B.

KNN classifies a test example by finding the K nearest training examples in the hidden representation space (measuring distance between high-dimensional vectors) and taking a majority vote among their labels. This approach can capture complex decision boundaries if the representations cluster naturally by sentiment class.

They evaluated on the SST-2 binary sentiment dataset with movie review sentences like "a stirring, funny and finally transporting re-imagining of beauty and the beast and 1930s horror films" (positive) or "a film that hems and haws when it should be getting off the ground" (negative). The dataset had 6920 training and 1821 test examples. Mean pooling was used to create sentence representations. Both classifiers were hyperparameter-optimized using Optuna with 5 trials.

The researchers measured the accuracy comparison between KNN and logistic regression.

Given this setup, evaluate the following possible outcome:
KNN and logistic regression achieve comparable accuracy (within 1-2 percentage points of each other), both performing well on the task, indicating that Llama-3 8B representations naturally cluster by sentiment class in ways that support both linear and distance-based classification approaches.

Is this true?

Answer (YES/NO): NO